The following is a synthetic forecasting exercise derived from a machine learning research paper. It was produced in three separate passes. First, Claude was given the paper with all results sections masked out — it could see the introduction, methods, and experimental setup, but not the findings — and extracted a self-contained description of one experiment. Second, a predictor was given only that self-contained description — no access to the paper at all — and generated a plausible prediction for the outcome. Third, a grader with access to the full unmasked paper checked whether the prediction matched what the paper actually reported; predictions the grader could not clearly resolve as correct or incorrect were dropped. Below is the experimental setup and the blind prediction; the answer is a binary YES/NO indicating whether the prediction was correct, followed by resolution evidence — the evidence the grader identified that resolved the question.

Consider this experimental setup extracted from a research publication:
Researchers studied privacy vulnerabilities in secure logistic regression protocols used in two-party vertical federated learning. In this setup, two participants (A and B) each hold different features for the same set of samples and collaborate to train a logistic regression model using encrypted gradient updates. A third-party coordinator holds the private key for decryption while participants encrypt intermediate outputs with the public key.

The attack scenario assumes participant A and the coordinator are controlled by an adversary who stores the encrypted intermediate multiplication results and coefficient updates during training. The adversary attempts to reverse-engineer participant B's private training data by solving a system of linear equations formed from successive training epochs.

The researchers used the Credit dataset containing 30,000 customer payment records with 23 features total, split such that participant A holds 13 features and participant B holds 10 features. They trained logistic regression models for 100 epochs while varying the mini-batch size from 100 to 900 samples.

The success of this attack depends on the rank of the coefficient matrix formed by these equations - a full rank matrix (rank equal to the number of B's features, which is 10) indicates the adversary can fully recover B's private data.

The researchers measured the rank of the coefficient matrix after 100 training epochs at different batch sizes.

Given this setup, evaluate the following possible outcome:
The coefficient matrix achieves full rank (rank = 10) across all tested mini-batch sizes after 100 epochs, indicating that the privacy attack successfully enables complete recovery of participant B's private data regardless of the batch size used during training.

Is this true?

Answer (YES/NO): NO